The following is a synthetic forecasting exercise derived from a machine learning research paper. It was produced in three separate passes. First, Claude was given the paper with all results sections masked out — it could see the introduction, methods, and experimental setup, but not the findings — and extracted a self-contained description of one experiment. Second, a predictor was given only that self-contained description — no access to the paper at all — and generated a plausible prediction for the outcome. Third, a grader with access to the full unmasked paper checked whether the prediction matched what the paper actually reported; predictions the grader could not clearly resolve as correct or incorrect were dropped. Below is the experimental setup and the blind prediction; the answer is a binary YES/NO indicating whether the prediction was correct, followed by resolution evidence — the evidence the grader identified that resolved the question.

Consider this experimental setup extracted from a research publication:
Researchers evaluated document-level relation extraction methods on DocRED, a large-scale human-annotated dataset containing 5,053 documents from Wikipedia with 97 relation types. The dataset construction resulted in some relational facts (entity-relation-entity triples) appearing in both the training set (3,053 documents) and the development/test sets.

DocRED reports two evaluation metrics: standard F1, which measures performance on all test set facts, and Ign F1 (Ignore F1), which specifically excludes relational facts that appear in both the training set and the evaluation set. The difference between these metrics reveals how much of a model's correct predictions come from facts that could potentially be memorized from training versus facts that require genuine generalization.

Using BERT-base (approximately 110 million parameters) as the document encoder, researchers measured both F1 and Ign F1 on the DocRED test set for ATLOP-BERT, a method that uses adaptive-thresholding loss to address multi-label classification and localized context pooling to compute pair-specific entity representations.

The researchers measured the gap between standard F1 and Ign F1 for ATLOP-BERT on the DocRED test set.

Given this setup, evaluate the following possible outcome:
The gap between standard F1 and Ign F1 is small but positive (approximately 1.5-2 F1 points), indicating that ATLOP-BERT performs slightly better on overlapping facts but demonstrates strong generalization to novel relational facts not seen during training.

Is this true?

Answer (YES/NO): YES